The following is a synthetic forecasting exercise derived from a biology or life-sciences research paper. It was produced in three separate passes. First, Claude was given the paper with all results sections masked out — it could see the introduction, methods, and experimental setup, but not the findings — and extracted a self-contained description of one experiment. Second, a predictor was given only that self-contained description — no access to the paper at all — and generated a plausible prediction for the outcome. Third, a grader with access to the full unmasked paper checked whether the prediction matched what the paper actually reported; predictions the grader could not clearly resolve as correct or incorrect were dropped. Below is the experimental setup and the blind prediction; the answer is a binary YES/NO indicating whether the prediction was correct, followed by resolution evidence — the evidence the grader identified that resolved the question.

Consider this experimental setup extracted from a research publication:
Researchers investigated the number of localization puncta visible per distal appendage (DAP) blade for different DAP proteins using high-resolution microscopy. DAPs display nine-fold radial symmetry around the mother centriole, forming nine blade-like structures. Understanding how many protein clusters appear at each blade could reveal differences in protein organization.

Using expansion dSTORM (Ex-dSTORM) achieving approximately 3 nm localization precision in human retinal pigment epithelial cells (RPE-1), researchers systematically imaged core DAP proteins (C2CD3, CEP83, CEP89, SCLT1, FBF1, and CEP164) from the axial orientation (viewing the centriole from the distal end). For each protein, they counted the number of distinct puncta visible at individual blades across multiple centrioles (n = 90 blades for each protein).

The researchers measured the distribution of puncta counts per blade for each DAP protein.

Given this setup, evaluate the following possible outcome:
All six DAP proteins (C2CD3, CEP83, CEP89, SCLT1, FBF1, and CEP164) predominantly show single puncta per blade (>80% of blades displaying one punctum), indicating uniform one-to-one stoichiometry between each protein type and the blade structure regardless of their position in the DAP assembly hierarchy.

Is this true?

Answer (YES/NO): NO